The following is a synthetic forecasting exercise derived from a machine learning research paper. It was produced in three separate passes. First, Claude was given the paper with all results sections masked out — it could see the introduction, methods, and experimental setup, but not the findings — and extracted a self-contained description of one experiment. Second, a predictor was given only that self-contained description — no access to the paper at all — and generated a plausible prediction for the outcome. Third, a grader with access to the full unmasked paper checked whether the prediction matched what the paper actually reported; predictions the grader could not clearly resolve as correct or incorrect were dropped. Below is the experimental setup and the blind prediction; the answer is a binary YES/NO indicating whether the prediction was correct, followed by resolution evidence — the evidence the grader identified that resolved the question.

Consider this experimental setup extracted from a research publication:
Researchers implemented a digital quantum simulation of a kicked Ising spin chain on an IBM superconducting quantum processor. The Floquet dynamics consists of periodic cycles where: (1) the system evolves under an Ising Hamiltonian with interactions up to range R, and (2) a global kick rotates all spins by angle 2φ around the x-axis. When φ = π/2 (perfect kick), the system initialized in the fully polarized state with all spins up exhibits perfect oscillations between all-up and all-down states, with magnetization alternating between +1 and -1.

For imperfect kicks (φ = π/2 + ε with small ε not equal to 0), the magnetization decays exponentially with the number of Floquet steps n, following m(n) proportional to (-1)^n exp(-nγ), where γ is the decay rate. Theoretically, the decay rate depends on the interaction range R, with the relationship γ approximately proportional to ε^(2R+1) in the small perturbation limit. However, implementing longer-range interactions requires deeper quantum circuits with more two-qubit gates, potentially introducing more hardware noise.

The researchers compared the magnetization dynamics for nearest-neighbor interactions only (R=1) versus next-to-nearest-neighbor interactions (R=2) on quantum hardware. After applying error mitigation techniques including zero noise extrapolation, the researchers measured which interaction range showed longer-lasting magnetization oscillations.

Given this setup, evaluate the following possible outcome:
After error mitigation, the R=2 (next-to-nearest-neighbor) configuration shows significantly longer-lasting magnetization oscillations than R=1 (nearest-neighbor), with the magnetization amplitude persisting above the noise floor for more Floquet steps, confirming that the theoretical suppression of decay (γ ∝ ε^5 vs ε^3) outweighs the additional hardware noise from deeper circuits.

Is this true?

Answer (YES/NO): YES